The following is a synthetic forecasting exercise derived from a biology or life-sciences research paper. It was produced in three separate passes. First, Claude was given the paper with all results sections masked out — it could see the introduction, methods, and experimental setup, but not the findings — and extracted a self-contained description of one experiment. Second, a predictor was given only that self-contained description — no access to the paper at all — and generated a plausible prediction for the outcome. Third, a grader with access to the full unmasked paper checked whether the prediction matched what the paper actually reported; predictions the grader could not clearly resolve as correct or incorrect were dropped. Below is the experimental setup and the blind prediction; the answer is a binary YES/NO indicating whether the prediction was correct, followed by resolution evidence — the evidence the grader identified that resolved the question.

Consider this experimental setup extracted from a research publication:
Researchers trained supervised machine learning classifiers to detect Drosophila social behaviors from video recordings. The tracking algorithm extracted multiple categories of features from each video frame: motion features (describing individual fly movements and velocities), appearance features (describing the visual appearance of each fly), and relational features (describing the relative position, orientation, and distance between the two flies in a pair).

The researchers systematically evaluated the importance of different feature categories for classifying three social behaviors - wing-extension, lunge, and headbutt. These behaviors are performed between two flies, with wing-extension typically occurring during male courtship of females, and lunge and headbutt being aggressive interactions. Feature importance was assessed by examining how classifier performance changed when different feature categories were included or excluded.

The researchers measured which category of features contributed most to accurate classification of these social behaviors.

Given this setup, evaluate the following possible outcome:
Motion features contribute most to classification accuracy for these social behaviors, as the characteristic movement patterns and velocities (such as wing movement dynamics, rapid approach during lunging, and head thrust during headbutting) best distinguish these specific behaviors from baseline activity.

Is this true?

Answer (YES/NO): NO